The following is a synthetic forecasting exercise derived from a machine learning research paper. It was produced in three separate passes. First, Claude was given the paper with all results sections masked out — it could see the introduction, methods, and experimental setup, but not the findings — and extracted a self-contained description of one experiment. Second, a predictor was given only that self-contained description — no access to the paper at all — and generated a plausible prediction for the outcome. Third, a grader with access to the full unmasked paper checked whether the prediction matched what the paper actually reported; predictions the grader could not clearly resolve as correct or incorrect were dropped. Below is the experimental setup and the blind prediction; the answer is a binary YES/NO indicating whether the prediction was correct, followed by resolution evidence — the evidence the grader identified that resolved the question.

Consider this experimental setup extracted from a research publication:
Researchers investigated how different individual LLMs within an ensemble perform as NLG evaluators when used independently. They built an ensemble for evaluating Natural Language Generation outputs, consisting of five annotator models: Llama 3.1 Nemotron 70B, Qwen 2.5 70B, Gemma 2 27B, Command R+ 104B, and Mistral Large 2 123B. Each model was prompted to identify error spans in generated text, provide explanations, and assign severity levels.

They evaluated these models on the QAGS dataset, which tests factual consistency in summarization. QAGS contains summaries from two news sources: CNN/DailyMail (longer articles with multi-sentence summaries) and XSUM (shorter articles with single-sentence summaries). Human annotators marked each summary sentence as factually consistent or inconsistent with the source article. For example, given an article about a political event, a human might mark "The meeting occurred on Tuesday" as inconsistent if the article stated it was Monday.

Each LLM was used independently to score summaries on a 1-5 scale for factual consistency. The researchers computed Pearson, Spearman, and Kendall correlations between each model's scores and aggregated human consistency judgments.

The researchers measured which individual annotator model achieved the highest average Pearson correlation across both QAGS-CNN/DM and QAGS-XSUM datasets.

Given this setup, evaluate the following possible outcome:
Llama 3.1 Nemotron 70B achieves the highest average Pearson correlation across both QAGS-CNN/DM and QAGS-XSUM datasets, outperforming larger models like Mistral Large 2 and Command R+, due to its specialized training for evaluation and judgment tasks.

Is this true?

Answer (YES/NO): YES